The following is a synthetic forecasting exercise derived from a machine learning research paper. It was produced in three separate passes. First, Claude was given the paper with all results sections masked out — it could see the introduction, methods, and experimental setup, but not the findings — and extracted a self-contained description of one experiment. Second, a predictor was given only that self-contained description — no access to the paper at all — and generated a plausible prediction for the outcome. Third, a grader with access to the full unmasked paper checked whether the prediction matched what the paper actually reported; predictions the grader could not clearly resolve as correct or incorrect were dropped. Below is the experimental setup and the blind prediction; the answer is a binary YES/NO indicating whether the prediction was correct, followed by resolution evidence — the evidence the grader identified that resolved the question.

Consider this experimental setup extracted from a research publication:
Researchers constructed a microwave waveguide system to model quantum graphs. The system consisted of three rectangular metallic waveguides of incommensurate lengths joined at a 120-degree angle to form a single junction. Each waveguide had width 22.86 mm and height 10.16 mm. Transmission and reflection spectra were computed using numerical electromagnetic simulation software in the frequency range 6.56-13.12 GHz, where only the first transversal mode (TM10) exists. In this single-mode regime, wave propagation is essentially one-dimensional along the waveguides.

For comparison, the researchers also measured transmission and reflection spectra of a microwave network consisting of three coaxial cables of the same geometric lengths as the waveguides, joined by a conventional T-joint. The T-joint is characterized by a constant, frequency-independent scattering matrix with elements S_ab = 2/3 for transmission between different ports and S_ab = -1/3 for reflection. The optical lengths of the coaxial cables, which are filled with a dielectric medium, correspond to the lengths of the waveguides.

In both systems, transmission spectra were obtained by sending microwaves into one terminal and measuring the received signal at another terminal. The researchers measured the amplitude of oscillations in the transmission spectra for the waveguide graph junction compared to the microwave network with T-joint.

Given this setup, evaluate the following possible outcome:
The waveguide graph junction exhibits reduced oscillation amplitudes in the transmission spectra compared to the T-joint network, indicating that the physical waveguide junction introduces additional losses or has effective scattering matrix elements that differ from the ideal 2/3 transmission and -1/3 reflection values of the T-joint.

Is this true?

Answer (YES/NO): NO